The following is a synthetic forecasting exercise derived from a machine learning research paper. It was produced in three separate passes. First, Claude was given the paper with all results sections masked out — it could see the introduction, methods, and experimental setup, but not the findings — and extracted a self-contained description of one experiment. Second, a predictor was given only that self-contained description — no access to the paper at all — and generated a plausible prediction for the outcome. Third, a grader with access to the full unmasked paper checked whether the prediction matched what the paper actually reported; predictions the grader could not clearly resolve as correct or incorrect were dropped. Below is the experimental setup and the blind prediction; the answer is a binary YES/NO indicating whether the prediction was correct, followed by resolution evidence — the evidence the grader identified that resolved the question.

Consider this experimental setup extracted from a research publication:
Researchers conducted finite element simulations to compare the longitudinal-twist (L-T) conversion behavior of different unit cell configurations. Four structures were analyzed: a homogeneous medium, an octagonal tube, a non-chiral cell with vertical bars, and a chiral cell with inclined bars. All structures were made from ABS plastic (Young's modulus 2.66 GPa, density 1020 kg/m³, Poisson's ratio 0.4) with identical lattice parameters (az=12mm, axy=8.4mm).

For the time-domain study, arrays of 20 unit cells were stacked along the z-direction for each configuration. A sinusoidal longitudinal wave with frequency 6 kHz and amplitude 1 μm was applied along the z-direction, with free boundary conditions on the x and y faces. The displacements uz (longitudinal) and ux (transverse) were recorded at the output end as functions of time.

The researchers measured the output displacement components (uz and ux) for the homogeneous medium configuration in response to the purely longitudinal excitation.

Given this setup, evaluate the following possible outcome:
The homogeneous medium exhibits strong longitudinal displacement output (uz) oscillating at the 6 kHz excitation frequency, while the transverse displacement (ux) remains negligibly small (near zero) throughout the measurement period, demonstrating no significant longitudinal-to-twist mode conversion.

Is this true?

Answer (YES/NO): YES